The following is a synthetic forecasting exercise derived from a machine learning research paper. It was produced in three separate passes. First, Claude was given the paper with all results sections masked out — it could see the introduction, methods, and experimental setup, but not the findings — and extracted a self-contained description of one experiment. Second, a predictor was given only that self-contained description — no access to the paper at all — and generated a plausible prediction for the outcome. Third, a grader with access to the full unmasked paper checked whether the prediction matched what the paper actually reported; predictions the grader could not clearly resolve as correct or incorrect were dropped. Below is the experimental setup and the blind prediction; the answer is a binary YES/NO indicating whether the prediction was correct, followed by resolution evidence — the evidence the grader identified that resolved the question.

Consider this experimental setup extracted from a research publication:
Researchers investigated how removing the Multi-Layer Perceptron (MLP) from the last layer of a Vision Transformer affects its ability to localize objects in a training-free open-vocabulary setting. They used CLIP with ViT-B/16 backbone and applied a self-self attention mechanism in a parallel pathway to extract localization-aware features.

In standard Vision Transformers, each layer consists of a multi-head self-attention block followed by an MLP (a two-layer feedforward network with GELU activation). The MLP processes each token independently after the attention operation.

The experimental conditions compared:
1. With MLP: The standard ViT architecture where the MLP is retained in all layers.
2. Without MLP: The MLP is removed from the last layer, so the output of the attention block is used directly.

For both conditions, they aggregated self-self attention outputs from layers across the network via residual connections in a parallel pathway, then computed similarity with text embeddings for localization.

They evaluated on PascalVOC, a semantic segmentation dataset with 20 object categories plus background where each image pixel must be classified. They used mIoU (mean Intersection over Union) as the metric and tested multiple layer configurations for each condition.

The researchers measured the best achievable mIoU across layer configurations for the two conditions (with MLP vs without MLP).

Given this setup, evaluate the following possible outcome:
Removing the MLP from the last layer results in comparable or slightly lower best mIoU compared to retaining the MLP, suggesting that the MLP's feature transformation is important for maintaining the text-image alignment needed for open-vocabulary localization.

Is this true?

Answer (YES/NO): NO